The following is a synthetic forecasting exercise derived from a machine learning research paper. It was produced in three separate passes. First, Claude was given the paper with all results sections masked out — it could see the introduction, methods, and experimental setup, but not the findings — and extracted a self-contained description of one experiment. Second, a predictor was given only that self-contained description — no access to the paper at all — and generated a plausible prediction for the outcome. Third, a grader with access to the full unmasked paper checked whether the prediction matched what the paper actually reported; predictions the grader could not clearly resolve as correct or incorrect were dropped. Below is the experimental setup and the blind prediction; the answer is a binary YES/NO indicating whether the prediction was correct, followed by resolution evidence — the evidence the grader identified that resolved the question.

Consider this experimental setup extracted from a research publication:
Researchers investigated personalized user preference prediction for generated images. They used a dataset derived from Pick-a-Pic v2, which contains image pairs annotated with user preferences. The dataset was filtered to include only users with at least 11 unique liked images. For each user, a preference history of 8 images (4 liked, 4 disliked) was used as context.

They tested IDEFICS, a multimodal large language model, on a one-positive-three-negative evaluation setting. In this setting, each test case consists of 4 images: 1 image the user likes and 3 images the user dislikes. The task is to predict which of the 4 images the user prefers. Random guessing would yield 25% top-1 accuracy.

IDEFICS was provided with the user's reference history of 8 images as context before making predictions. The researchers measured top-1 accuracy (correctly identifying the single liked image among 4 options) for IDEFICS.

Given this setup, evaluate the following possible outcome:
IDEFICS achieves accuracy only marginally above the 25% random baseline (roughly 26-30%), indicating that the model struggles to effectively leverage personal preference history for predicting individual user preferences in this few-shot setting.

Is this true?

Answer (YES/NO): NO